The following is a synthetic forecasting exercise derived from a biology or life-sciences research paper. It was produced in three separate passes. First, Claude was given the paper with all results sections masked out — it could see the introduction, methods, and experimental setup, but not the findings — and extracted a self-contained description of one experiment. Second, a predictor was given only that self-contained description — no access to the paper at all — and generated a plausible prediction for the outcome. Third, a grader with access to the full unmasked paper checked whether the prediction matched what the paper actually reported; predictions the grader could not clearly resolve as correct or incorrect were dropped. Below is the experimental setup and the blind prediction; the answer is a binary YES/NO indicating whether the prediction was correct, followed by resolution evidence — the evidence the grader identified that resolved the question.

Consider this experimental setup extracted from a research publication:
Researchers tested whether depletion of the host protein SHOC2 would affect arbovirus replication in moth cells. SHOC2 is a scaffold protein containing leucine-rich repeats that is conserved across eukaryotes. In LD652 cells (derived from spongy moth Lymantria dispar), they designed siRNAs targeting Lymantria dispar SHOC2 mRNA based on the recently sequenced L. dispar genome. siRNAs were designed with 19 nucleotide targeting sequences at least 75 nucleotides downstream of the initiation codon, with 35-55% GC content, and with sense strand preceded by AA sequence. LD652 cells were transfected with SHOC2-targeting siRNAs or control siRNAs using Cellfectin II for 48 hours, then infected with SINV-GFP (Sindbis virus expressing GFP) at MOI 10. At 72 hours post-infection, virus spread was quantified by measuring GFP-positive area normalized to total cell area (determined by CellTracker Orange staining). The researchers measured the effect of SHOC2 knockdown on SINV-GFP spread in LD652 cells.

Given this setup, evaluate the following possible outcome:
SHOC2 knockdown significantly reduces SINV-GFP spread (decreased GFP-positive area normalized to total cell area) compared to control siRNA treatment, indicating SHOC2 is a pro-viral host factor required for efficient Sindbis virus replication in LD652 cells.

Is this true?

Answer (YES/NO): NO